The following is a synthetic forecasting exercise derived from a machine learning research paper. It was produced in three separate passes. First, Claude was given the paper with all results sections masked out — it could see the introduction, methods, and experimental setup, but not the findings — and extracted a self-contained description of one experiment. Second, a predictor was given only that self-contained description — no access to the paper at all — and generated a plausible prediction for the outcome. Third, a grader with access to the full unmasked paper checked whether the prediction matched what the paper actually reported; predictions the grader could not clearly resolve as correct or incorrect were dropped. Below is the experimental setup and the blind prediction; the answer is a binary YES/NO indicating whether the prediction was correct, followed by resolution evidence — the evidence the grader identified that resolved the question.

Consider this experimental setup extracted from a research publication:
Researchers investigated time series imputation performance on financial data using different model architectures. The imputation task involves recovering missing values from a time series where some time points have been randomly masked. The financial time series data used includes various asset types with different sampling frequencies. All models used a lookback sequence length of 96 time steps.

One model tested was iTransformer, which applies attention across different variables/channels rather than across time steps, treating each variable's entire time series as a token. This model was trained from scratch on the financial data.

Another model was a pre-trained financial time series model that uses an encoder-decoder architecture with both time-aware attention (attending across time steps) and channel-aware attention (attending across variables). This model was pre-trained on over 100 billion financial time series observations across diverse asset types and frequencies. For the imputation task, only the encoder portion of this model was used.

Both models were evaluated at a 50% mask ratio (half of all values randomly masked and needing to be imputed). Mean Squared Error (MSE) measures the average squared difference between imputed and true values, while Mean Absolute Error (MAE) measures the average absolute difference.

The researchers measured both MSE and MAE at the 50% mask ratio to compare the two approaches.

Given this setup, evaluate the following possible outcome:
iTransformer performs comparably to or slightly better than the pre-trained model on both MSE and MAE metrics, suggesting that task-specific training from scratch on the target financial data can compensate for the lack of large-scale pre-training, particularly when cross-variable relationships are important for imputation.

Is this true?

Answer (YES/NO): NO